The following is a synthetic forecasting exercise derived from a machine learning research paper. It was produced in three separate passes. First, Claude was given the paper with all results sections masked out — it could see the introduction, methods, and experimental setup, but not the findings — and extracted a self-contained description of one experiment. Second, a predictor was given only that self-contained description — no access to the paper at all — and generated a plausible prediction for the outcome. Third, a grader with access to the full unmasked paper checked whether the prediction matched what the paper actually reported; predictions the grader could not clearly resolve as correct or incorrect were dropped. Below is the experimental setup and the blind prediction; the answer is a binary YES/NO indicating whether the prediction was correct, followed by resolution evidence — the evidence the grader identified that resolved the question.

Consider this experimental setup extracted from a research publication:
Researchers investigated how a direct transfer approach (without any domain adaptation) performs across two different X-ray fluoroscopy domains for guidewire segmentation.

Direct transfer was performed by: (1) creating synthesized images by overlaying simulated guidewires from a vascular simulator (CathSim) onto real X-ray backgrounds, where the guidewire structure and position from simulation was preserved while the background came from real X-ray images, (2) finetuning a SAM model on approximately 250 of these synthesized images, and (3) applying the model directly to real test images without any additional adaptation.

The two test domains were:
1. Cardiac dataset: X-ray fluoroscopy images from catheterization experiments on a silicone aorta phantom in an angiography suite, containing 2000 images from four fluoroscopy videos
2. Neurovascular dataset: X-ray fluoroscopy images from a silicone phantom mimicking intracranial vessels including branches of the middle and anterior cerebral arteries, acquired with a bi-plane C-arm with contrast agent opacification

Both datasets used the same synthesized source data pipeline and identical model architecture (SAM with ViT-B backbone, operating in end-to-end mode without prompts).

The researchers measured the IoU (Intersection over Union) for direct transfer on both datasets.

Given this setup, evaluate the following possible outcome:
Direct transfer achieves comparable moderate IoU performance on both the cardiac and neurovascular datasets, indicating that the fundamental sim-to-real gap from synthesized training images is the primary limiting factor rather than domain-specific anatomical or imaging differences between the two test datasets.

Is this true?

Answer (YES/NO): NO